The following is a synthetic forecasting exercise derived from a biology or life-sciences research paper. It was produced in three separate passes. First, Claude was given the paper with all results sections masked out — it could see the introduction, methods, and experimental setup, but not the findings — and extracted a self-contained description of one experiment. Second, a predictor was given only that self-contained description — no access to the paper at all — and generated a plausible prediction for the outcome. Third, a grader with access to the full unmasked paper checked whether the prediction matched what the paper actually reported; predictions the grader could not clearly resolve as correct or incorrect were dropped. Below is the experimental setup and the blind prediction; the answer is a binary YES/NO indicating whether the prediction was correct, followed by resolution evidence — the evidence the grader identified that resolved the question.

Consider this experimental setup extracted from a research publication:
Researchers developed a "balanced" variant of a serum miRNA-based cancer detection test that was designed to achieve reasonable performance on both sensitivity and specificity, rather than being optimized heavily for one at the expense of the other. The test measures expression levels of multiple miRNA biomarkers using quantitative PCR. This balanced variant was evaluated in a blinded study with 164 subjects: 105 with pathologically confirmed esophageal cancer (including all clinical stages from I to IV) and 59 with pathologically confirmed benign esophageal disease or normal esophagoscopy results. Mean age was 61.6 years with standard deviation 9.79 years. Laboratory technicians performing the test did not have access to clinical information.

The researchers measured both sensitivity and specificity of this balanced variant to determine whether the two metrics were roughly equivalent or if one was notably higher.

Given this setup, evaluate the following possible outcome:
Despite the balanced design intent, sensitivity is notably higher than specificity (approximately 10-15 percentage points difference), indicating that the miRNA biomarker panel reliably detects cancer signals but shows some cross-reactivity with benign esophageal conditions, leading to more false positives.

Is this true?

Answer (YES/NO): NO